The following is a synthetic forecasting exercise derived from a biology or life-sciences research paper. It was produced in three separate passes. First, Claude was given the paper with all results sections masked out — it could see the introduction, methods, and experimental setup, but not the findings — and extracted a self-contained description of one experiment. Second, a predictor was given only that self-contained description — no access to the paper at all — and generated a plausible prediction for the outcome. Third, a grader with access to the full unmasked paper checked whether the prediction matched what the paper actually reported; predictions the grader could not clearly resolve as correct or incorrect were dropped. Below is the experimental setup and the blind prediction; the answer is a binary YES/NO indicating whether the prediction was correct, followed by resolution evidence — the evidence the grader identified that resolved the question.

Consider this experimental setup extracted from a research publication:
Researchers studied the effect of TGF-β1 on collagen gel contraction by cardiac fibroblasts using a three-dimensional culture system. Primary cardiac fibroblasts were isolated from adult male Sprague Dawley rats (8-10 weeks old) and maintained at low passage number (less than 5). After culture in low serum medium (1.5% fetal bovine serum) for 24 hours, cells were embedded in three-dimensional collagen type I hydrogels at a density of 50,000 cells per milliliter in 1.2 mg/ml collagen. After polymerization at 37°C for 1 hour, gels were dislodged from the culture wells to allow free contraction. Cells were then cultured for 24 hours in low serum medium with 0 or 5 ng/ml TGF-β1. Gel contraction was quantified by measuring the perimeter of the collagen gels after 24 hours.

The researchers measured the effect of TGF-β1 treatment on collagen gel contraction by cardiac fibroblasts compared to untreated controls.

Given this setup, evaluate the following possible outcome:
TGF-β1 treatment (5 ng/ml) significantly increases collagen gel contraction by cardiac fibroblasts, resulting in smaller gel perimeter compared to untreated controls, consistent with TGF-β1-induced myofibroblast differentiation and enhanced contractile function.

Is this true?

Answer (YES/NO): YES